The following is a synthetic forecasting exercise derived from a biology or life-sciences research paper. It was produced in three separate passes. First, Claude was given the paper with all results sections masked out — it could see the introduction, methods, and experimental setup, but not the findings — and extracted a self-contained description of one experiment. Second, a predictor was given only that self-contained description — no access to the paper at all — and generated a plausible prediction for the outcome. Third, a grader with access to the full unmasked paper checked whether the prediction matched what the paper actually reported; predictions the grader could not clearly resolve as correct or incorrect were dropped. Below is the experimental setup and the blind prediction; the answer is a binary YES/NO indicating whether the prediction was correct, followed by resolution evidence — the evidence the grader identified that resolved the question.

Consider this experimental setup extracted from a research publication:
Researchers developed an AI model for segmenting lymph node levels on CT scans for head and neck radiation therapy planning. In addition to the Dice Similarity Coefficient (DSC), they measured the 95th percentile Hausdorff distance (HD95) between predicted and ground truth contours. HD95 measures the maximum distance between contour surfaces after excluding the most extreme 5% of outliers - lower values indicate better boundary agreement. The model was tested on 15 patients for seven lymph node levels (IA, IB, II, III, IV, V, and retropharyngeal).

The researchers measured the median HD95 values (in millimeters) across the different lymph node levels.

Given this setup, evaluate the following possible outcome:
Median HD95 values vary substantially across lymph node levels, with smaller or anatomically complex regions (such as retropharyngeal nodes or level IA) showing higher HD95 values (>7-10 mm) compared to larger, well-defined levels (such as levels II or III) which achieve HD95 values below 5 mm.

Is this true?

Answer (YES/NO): NO